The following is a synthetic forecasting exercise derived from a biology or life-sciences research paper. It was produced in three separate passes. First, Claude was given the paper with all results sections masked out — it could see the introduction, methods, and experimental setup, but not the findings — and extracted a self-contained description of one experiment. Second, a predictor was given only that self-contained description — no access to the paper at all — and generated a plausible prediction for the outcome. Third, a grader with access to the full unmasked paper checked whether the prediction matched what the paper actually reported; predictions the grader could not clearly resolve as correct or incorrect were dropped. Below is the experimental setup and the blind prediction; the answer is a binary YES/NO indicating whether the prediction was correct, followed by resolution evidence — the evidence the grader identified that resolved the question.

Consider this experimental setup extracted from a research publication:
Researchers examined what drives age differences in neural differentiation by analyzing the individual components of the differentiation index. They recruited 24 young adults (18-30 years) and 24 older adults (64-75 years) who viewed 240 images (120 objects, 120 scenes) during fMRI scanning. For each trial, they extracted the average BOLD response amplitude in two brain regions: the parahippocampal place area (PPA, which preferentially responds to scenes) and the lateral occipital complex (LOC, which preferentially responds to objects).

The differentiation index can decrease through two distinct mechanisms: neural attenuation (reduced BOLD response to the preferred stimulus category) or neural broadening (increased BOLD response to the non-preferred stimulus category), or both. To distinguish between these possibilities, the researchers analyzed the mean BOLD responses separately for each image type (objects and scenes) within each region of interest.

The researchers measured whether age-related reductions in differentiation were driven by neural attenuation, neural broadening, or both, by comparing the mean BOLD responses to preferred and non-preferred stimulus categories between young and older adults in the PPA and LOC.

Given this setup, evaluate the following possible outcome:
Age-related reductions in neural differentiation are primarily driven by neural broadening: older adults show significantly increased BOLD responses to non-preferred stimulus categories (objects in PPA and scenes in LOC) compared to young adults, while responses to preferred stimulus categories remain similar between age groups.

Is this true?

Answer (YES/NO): NO